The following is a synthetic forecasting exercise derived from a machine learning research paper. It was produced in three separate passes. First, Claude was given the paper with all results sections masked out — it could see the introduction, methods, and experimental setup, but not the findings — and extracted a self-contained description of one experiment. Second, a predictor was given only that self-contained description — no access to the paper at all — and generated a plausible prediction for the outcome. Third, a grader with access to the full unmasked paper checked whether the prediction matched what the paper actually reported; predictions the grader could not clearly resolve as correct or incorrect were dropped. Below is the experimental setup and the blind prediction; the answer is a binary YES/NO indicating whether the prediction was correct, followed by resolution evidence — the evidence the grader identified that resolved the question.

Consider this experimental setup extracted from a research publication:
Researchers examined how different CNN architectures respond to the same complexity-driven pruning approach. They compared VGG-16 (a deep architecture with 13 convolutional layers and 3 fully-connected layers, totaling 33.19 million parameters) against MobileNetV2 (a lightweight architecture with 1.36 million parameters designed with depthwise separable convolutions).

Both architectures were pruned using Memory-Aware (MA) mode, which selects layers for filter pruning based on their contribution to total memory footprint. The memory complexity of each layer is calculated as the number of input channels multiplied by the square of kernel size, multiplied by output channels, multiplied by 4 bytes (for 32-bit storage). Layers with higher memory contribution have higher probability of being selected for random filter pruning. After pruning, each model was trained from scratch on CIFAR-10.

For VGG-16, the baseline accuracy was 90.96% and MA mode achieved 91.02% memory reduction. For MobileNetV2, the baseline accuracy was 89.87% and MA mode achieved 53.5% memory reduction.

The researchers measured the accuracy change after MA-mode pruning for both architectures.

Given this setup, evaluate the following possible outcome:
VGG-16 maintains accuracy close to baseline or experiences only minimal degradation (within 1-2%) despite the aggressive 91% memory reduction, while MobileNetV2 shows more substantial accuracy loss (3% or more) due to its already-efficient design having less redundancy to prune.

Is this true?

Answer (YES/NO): NO